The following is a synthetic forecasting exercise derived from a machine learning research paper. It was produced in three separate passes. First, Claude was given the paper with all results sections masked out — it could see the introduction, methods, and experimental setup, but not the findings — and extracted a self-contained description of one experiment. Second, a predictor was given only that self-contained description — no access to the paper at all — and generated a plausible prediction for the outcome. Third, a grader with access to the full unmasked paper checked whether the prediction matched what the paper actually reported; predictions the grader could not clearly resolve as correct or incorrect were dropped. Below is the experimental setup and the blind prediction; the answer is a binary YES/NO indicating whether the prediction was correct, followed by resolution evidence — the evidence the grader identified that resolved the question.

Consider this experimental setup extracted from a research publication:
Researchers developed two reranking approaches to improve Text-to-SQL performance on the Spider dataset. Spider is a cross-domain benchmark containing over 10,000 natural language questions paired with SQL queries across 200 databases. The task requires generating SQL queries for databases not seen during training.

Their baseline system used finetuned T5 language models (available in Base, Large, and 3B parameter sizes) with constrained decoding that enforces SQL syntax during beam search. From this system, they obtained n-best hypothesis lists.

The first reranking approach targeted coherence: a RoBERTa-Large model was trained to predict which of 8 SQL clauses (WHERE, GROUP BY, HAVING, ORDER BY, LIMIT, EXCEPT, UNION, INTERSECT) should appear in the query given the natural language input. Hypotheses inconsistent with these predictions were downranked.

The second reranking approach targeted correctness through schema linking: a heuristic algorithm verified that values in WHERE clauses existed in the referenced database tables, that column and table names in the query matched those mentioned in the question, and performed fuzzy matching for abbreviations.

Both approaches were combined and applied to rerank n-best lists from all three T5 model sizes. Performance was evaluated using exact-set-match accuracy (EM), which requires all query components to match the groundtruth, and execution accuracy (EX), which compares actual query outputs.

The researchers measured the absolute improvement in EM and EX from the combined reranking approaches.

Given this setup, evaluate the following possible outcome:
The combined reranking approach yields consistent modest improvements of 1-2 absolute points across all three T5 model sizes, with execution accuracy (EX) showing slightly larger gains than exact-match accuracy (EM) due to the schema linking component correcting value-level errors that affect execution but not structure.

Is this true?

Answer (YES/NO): NO